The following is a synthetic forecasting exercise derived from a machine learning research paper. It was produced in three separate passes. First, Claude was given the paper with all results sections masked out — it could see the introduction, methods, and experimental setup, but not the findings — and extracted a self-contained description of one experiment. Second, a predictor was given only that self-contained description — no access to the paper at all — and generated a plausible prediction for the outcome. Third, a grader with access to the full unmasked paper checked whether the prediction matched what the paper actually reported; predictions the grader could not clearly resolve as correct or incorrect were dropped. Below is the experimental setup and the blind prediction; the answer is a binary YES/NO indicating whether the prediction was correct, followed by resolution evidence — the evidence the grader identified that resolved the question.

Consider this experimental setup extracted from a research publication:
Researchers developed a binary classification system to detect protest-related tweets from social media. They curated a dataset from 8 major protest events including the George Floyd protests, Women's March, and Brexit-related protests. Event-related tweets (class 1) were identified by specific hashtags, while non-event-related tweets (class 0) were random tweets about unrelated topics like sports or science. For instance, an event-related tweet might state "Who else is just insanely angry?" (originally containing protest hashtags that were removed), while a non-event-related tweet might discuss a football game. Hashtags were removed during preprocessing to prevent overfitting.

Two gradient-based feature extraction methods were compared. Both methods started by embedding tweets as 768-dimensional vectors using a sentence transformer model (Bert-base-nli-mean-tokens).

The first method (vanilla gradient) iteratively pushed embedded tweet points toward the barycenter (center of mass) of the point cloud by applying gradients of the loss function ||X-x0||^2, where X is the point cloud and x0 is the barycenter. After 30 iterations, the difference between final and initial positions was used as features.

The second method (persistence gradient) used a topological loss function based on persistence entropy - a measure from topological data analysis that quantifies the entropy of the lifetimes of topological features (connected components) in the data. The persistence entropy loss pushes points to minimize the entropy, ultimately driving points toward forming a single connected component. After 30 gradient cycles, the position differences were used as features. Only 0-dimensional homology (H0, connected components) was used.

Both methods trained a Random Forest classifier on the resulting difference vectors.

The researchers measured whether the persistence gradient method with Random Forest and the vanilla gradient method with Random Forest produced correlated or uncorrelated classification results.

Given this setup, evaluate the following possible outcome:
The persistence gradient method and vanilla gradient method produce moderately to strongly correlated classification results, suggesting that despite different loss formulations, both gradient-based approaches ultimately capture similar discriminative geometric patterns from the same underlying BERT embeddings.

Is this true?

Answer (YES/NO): YES